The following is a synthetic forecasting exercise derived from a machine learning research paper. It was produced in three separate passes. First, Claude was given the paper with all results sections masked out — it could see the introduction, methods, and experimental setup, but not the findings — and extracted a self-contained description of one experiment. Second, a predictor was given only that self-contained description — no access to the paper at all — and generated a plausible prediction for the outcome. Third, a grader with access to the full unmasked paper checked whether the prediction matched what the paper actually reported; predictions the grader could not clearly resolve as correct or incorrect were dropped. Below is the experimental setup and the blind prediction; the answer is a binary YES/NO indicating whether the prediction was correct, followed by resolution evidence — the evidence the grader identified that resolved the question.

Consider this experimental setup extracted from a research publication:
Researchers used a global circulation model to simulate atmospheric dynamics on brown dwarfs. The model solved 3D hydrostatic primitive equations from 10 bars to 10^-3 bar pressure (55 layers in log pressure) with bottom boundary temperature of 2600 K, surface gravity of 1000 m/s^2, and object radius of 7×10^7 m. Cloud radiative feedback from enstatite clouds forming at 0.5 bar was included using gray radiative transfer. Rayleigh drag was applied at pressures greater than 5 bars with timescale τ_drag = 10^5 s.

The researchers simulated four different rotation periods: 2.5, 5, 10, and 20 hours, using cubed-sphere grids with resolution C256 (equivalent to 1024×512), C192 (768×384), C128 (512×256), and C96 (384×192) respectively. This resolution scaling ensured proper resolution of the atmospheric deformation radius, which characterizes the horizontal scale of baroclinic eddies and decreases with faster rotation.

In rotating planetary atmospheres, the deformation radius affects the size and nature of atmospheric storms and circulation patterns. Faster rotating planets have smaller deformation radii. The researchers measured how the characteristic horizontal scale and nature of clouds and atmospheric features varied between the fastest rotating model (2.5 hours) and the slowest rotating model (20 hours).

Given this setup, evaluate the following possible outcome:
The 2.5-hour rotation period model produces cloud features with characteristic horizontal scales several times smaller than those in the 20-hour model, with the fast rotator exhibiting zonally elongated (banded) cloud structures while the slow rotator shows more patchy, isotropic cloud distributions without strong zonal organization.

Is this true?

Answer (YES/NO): NO